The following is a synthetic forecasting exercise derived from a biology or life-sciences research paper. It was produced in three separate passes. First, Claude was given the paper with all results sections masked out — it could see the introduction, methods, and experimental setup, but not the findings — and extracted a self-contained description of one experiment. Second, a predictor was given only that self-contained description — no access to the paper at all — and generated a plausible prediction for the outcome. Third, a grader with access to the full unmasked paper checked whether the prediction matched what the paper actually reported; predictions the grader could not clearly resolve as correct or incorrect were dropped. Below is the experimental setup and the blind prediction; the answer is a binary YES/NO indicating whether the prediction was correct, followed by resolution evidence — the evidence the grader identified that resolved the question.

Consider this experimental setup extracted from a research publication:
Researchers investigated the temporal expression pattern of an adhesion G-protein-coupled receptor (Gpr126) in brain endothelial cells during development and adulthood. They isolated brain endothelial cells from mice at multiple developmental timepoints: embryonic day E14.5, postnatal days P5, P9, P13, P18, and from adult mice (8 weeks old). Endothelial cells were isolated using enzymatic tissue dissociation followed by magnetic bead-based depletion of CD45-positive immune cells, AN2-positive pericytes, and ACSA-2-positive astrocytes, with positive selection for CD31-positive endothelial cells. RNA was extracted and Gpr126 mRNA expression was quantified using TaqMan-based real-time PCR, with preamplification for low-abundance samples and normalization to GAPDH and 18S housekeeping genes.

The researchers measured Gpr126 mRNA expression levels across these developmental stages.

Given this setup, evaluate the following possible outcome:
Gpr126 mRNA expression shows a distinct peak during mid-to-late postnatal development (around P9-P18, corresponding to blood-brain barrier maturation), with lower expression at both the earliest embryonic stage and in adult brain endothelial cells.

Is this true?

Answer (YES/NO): YES